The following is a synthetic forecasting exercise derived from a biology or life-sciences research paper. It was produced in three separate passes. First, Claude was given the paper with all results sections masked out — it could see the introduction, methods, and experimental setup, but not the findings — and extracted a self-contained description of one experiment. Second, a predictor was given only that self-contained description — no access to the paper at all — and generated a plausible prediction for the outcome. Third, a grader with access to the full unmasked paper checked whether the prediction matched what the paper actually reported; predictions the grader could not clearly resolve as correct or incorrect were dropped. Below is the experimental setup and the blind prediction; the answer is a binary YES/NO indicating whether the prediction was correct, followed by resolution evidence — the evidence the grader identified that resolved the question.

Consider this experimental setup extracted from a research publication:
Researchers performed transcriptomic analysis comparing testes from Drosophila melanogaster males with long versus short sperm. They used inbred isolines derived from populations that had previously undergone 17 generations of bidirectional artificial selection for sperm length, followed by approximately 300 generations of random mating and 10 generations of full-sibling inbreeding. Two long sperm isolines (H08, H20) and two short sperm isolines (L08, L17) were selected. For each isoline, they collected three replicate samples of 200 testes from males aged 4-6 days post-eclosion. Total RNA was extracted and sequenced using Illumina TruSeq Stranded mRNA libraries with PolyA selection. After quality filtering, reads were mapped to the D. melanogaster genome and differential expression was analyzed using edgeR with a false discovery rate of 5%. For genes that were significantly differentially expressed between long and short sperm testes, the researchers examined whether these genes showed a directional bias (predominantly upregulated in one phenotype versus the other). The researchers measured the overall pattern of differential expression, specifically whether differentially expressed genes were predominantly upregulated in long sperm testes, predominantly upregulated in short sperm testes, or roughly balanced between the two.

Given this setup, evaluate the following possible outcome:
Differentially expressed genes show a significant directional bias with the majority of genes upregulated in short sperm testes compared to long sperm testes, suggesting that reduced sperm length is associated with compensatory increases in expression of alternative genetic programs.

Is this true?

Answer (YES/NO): NO